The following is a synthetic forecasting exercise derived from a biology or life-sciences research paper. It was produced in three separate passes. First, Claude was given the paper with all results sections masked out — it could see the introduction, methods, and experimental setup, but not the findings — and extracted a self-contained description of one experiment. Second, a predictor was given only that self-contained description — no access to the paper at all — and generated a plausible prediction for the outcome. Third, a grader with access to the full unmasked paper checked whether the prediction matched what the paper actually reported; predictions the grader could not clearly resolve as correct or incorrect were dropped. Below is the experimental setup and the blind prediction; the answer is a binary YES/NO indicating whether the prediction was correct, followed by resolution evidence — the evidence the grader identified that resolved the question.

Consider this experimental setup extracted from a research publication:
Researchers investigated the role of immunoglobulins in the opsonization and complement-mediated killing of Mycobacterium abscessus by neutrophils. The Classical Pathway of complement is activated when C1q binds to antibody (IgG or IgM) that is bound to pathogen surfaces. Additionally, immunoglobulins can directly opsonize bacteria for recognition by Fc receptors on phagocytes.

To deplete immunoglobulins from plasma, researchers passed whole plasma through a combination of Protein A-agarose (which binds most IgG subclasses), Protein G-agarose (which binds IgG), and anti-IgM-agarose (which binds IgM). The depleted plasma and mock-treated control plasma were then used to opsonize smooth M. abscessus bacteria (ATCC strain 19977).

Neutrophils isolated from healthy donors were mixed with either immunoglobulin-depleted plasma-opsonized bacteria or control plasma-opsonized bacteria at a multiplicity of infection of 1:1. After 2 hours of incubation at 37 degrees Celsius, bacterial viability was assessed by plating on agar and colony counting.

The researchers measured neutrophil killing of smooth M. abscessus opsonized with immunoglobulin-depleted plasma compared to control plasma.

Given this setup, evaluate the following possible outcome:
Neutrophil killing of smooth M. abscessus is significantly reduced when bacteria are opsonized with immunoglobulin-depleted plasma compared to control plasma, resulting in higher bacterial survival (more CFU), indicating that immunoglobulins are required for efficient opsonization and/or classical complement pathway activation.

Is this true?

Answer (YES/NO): YES